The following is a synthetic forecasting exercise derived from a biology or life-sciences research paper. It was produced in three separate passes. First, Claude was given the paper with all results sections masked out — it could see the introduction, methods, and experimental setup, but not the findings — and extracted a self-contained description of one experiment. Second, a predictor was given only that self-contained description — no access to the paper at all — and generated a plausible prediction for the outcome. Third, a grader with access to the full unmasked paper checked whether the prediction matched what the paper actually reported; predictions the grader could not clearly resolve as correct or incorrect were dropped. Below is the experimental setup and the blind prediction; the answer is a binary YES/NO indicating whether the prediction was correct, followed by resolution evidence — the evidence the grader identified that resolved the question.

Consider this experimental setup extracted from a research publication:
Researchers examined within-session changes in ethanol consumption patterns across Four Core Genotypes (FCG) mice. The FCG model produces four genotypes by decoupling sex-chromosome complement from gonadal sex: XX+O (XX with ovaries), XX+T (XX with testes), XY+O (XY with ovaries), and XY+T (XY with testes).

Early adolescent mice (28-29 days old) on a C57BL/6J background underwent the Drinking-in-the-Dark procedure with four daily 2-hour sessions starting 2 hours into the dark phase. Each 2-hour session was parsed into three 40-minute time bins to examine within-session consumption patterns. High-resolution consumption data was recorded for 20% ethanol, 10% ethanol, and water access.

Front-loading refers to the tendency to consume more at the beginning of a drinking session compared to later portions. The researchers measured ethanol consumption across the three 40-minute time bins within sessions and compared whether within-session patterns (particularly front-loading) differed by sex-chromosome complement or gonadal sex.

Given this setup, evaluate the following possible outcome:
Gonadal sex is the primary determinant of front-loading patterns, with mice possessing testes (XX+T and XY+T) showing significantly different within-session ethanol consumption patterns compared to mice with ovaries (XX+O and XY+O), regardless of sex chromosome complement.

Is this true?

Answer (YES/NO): NO